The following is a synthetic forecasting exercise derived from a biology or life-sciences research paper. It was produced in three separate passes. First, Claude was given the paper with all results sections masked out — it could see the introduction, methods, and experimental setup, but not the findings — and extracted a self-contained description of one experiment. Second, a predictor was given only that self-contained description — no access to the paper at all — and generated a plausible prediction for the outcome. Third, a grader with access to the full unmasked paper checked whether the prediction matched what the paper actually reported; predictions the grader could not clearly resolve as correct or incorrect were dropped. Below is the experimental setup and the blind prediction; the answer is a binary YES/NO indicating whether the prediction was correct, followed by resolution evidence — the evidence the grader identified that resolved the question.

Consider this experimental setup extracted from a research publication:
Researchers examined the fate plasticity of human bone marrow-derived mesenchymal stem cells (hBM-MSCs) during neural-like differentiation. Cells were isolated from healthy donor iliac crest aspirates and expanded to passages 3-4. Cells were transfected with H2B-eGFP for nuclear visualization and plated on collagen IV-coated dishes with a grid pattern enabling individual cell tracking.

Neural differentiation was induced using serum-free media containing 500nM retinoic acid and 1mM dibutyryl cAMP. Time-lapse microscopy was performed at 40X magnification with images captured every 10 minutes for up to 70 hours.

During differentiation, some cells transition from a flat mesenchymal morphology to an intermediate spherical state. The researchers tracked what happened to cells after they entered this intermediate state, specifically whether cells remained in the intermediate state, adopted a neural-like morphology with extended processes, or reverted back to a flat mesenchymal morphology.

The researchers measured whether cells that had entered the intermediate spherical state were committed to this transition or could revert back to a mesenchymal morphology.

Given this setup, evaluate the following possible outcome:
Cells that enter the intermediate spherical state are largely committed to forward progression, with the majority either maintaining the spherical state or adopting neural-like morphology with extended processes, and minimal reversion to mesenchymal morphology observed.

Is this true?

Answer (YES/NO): NO